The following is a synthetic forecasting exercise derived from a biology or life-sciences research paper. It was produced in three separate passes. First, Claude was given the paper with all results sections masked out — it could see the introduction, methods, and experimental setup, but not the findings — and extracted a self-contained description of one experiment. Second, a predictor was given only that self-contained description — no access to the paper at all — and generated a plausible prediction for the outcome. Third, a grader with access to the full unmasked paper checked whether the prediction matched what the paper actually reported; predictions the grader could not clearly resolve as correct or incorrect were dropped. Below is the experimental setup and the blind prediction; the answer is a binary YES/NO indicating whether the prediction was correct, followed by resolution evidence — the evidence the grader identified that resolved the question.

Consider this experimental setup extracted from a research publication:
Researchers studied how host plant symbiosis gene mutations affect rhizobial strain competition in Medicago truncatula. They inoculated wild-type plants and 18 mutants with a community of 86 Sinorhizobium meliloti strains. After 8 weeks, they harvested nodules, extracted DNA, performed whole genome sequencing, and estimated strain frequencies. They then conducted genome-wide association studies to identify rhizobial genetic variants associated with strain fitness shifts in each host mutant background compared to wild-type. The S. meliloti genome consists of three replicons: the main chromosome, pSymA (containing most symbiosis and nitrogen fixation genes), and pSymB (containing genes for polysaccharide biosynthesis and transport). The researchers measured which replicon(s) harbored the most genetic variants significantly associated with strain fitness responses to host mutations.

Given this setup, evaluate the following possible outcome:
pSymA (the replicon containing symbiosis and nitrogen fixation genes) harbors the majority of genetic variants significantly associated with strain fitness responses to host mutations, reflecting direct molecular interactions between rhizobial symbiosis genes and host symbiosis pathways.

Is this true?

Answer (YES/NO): NO